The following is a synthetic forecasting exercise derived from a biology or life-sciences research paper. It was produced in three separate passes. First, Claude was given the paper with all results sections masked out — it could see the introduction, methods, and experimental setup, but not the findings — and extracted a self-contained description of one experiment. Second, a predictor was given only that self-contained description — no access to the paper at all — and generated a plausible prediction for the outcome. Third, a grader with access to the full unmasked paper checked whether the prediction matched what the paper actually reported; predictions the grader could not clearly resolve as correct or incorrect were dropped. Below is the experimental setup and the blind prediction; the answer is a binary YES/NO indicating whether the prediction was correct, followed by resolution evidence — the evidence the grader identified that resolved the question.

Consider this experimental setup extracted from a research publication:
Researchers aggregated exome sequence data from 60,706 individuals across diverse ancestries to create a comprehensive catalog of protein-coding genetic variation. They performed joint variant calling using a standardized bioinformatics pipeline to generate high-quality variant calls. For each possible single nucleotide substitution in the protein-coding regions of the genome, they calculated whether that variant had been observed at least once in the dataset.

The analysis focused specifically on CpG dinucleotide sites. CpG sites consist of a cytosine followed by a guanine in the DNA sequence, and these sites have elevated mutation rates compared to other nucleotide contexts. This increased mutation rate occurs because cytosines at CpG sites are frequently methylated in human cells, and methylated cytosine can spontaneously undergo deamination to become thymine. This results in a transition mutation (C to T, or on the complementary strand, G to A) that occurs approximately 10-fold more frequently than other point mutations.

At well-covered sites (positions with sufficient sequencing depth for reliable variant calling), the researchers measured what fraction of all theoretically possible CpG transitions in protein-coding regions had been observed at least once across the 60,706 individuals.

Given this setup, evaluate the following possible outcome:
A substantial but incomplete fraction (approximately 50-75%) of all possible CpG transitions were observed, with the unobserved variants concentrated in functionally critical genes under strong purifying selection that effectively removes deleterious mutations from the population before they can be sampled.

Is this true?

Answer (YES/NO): YES